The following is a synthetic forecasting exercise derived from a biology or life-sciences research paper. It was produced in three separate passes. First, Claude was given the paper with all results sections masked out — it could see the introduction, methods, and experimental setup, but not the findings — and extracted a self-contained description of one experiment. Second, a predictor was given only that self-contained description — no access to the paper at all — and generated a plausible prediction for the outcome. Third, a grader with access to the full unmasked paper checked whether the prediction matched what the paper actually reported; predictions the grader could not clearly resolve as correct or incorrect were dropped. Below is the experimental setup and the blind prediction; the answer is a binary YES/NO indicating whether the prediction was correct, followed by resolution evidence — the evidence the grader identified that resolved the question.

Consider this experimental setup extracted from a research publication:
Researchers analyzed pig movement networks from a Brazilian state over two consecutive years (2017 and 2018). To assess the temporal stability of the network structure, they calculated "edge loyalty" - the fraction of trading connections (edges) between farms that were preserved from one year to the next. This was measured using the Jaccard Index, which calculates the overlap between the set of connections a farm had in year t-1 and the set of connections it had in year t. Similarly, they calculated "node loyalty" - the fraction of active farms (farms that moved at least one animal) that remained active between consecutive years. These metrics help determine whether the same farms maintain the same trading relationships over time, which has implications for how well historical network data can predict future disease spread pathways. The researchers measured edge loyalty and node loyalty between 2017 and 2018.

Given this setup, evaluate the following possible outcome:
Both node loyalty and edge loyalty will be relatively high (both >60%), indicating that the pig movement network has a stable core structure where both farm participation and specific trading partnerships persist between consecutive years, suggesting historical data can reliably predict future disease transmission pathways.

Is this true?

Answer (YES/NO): NO